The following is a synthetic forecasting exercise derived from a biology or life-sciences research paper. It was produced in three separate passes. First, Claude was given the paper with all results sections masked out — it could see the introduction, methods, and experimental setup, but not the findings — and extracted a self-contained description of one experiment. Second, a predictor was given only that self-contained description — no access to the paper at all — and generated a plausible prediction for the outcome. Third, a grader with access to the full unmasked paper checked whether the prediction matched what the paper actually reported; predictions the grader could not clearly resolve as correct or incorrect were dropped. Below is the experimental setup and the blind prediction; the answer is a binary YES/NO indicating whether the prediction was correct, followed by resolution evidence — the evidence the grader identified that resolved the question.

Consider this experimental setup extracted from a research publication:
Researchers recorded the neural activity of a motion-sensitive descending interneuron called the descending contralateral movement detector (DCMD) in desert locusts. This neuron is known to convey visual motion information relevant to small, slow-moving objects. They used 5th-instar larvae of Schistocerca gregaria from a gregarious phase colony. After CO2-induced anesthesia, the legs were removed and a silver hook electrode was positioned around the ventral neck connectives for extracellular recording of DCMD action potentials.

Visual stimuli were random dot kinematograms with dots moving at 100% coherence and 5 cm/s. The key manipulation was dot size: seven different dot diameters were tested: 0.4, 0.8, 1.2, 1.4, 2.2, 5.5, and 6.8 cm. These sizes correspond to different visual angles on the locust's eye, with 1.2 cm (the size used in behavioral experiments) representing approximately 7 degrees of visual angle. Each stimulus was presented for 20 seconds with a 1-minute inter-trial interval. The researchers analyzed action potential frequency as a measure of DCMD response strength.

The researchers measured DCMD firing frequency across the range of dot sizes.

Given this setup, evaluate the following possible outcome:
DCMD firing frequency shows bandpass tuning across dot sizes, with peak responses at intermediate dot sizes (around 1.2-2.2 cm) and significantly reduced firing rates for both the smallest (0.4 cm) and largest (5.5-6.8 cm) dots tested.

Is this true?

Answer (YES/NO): NO